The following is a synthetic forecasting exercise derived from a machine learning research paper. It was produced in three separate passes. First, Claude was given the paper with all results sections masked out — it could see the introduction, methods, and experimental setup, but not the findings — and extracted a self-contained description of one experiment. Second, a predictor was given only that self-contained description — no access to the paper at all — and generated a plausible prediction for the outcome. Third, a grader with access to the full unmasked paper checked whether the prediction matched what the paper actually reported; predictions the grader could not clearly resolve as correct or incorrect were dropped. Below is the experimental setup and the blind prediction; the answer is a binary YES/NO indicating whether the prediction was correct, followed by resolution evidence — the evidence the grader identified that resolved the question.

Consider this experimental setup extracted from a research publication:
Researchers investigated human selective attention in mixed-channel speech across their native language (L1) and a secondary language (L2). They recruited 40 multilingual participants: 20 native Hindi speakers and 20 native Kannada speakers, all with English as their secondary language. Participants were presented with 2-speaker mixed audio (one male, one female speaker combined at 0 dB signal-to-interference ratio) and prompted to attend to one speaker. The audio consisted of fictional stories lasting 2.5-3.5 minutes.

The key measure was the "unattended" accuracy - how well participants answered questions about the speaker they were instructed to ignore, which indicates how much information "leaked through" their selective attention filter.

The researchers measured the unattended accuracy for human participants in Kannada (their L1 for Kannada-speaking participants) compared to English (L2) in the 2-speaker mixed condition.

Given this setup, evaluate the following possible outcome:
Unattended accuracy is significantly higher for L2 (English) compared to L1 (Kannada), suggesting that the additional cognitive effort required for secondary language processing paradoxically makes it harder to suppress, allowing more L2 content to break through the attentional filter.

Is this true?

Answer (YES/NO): YES